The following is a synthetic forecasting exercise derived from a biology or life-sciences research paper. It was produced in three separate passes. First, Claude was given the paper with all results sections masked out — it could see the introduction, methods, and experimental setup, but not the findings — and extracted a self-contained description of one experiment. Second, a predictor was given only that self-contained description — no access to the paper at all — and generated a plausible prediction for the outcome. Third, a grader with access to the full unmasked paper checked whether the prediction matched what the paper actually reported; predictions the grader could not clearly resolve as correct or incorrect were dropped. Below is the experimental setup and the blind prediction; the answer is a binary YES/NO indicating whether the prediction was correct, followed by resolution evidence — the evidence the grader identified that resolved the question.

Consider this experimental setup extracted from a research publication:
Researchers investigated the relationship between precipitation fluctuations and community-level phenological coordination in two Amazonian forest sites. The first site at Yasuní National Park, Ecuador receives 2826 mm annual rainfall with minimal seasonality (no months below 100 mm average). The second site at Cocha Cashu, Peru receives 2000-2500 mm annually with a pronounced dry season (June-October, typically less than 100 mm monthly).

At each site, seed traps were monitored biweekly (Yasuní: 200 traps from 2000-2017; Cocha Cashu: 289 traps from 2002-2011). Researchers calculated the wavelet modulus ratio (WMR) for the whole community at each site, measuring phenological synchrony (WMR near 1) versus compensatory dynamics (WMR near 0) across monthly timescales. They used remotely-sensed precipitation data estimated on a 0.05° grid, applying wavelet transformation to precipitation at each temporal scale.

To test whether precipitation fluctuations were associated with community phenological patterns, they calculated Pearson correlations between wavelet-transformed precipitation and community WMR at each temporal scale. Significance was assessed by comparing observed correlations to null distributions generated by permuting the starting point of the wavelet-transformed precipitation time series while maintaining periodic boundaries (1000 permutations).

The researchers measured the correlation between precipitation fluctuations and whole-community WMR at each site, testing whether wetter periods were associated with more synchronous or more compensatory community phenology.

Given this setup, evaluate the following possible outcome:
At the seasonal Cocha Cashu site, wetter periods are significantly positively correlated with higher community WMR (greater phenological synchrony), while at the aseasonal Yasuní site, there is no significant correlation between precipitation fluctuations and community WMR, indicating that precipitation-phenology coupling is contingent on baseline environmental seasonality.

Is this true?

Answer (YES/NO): NO